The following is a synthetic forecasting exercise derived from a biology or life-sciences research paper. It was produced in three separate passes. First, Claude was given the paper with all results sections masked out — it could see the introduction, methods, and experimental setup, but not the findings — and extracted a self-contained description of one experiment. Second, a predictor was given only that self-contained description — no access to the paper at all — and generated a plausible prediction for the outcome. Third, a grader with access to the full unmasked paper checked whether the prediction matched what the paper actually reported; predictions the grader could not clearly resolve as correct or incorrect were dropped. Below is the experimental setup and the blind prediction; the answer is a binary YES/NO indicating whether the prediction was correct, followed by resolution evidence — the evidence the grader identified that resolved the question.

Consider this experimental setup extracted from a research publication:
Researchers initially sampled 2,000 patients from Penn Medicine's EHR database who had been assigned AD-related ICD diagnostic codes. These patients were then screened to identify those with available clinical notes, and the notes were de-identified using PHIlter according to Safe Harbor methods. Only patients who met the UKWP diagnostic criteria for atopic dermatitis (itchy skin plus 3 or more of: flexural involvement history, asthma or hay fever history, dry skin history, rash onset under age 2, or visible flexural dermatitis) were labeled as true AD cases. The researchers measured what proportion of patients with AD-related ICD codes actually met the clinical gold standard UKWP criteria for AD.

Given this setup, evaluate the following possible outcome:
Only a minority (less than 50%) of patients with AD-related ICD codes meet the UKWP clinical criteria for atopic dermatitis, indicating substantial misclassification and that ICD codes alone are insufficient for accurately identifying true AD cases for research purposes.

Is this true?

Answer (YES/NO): YES